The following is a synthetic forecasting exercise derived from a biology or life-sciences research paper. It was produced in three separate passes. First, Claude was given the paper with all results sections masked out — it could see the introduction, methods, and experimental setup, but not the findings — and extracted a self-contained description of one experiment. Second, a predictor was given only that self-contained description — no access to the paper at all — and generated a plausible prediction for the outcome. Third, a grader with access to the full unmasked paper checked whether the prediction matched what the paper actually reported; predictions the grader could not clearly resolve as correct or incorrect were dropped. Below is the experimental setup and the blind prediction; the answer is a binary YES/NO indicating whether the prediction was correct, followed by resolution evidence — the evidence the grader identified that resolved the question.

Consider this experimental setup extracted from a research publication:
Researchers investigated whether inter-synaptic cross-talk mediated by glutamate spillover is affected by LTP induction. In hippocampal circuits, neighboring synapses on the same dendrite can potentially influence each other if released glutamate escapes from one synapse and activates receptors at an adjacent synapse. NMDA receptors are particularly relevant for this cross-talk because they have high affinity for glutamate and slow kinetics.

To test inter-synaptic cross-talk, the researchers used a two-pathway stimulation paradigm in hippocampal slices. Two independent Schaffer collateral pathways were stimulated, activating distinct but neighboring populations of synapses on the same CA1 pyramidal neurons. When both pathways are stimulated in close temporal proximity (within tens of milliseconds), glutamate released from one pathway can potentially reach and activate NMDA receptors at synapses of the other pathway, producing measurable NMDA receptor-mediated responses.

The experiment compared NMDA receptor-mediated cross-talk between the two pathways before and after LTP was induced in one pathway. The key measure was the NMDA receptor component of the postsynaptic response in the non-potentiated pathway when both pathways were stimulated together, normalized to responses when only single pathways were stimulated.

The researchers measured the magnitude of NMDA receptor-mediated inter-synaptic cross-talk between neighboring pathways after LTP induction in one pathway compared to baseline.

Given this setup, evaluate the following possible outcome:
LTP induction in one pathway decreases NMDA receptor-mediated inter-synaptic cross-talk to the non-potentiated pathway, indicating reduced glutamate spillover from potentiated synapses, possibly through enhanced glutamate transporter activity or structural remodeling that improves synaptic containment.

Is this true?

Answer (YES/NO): NO